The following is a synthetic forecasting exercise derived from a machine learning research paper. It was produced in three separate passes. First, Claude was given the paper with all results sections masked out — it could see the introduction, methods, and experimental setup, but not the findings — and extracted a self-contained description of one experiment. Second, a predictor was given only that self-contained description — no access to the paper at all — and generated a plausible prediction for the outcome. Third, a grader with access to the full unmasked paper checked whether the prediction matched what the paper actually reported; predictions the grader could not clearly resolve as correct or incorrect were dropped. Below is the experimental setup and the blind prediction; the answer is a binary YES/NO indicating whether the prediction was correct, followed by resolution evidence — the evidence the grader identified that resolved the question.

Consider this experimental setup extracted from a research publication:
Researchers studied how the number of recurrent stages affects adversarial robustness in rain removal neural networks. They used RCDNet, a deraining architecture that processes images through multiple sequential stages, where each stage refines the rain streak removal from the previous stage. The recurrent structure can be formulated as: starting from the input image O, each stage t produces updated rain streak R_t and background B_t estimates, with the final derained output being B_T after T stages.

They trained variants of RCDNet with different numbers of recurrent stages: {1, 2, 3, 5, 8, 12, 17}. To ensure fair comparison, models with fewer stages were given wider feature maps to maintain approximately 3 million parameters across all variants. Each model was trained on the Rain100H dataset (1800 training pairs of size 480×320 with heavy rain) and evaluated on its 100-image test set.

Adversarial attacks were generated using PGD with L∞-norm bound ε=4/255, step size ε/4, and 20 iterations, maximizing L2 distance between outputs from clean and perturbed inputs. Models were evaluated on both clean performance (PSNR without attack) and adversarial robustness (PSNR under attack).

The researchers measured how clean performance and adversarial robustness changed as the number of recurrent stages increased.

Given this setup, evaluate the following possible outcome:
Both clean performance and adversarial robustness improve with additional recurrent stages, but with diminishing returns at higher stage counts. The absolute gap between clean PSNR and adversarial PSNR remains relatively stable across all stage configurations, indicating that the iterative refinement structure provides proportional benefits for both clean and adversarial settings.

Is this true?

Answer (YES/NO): NO